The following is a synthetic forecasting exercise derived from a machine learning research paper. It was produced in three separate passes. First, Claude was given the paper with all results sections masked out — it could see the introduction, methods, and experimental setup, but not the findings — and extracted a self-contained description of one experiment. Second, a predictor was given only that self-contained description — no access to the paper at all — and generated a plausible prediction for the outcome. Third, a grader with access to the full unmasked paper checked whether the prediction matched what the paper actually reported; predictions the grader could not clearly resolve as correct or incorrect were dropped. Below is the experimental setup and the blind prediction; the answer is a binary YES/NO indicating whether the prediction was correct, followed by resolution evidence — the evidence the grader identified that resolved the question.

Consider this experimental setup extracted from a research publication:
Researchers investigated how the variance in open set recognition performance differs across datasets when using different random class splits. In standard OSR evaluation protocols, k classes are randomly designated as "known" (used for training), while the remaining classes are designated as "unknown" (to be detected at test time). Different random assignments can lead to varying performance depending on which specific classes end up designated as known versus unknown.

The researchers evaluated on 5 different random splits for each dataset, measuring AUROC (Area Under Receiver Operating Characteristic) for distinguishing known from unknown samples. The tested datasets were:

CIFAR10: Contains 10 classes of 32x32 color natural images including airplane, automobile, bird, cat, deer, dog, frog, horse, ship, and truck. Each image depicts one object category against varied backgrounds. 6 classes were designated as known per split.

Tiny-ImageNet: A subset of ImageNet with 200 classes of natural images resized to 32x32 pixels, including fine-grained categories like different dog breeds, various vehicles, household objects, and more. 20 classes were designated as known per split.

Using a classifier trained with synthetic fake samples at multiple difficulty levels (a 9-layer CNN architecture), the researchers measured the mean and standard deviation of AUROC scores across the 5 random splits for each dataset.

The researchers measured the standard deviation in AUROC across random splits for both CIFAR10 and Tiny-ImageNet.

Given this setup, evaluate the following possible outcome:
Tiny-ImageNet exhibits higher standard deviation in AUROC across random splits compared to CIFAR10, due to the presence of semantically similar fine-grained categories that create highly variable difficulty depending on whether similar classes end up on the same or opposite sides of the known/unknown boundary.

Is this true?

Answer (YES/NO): NO